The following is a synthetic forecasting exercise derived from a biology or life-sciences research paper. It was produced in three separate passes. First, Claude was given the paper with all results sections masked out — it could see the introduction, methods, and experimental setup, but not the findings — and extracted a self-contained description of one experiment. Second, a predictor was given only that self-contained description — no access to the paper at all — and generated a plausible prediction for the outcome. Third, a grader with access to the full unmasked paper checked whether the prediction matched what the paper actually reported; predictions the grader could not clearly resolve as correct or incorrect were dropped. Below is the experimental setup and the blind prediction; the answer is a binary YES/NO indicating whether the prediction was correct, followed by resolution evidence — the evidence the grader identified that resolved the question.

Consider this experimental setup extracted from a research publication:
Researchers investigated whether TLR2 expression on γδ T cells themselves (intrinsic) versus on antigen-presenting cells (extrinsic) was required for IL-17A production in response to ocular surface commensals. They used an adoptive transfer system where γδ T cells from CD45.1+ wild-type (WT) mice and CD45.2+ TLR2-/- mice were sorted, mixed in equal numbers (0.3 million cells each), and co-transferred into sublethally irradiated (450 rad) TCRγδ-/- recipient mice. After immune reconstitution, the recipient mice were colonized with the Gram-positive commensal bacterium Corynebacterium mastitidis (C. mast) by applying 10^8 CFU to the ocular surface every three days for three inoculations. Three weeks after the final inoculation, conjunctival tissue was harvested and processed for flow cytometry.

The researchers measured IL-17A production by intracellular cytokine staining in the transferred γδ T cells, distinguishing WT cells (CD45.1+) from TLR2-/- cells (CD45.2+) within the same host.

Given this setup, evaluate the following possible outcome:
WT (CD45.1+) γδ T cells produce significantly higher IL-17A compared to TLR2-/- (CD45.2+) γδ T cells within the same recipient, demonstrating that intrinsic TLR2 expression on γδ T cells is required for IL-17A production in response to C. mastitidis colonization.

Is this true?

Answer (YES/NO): YES